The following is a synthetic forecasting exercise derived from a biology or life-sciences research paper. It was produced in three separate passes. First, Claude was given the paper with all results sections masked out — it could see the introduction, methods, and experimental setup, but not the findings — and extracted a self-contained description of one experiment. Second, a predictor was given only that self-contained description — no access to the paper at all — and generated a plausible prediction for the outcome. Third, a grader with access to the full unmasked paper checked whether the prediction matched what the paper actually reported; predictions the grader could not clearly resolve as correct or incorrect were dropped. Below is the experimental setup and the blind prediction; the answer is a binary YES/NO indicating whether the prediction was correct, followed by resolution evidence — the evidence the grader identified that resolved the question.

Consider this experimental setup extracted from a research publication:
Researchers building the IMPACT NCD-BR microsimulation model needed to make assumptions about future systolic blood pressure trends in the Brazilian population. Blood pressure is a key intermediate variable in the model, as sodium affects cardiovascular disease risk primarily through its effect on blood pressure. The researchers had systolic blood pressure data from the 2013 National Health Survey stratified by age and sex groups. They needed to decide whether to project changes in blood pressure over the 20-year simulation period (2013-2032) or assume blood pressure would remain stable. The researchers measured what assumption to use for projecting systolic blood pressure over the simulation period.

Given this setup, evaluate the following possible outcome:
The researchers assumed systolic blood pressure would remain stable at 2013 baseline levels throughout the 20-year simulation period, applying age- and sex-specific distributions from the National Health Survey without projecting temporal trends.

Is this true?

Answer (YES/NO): YES